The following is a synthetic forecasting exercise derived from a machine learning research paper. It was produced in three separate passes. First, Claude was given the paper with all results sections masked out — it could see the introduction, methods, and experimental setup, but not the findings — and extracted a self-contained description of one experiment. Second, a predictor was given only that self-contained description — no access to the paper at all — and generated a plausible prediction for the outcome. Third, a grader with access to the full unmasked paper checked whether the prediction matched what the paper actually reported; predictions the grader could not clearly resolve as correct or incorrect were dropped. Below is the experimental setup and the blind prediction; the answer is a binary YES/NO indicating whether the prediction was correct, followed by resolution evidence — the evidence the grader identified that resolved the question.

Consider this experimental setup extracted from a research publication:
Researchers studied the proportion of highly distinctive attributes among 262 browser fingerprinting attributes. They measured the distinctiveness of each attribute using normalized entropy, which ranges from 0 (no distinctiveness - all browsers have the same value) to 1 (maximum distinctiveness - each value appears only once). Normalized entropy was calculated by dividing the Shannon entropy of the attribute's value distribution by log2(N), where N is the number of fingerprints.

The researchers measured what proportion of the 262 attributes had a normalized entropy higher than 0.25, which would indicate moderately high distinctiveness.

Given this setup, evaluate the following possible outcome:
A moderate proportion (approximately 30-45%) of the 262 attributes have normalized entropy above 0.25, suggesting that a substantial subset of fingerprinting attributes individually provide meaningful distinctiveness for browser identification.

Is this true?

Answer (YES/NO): NO